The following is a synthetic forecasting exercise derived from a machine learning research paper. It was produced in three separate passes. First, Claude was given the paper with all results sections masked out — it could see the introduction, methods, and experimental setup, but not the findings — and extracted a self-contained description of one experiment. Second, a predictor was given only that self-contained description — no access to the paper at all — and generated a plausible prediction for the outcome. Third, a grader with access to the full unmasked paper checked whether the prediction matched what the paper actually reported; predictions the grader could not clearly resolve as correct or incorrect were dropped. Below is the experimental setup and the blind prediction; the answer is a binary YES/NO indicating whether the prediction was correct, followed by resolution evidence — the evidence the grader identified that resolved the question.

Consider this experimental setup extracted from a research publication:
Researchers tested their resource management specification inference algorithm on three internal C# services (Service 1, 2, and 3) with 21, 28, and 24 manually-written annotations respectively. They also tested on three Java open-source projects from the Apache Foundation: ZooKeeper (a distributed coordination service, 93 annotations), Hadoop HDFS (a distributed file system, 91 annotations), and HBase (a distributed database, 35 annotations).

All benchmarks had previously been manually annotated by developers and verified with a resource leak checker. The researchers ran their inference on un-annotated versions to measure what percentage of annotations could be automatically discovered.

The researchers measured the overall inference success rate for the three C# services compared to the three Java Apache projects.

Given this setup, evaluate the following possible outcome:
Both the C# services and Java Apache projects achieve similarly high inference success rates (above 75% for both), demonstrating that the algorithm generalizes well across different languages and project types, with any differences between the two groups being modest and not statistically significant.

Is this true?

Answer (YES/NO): NO